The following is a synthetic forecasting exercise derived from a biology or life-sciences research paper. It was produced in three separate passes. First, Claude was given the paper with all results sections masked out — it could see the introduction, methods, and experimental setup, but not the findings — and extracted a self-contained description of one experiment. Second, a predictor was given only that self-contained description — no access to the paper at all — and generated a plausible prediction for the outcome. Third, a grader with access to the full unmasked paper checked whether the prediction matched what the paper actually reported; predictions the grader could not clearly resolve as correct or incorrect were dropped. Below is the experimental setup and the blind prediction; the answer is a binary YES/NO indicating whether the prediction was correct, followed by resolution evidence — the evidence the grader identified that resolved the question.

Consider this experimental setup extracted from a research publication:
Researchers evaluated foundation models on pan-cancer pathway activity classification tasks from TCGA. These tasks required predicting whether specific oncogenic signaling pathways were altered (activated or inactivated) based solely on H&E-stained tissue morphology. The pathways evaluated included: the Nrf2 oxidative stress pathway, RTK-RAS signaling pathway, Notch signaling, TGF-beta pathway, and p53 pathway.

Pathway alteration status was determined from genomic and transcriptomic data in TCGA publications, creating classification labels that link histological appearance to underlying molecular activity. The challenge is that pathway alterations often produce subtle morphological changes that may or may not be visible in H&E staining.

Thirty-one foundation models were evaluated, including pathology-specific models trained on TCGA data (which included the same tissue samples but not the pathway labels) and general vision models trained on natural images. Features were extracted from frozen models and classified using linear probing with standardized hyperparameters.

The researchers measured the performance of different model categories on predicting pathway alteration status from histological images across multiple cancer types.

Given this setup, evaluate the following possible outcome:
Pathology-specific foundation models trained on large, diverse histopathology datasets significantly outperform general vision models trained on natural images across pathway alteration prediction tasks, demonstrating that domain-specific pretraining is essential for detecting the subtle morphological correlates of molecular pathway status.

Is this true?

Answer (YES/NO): NO